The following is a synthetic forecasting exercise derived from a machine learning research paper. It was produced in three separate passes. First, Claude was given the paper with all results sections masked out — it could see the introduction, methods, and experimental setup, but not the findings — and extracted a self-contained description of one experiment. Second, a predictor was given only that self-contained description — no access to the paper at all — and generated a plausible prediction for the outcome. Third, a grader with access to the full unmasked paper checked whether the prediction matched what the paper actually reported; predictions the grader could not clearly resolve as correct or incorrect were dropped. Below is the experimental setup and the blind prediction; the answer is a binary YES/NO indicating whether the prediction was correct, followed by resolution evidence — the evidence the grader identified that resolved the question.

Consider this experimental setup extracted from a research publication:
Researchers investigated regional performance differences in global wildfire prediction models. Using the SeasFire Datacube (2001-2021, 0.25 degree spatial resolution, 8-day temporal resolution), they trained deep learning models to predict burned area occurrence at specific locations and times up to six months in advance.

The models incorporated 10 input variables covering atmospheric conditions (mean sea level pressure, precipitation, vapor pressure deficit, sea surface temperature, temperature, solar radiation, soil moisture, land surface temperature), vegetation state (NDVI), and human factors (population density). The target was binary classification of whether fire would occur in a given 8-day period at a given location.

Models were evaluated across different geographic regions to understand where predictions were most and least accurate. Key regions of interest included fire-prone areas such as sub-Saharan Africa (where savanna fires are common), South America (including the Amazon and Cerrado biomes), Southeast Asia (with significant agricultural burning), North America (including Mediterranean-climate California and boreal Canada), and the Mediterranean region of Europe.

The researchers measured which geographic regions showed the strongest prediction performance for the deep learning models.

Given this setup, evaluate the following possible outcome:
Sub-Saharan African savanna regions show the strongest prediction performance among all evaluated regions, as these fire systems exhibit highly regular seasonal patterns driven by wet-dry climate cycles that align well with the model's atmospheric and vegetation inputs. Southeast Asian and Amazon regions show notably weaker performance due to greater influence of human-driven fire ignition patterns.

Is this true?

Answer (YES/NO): NO